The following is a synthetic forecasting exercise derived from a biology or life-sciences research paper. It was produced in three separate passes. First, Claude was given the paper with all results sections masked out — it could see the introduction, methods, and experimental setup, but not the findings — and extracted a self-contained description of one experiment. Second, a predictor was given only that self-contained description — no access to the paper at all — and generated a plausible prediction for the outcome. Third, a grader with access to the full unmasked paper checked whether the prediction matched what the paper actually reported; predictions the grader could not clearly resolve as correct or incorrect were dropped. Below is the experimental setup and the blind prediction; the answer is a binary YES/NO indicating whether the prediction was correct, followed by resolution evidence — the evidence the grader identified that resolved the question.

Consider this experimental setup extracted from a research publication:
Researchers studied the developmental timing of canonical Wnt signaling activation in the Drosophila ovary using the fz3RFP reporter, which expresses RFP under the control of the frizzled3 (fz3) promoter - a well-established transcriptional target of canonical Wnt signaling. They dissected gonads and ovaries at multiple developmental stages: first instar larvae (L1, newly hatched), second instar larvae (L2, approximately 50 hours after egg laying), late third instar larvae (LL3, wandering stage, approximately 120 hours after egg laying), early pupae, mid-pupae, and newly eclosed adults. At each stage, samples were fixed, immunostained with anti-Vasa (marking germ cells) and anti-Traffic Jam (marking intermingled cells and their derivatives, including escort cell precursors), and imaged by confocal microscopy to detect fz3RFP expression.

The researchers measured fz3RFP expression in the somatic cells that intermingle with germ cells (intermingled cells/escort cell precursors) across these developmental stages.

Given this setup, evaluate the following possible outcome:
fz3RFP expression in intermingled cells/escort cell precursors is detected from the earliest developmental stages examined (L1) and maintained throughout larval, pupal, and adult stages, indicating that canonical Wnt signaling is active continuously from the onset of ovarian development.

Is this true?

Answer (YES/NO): NO